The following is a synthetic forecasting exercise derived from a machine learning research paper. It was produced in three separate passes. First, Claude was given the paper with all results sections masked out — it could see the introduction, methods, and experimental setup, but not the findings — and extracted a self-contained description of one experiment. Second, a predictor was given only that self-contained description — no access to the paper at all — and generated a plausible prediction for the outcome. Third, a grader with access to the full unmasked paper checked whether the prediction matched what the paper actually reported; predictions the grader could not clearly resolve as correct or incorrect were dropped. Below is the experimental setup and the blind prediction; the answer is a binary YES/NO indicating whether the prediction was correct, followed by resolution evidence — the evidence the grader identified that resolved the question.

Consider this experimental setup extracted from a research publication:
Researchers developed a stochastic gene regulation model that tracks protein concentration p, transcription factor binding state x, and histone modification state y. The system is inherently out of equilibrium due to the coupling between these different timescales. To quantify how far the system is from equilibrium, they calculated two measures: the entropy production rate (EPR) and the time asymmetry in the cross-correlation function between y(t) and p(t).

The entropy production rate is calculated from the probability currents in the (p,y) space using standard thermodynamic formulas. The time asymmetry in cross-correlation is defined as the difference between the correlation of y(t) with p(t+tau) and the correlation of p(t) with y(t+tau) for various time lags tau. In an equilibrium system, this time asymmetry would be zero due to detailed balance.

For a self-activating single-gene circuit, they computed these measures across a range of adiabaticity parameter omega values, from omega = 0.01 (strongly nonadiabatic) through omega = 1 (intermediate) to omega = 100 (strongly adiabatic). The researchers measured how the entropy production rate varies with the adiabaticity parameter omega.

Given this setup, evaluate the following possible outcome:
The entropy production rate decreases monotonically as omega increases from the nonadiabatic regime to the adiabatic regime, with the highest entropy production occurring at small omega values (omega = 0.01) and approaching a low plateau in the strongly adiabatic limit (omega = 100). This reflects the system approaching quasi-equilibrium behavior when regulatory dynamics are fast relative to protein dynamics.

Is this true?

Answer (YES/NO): NO